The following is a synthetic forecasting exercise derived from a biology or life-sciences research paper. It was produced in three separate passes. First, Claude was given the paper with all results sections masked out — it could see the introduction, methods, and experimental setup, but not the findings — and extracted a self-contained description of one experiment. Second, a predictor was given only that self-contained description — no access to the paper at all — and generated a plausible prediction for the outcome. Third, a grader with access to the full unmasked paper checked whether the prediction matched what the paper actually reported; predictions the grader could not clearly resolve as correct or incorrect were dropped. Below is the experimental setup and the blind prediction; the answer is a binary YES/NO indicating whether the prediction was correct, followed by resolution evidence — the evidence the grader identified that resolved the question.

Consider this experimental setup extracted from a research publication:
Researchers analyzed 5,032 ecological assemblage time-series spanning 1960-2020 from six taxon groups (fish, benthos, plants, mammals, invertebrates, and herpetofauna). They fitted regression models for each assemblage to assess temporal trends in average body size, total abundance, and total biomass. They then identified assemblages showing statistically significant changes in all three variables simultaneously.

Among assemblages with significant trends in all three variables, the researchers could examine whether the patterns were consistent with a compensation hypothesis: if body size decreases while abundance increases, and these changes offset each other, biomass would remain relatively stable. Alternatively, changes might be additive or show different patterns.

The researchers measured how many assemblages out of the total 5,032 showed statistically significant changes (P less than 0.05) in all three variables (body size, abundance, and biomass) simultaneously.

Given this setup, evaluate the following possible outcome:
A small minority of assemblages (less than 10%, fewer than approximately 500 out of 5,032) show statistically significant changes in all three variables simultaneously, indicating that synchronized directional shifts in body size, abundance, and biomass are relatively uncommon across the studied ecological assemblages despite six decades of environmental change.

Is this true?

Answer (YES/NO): YES